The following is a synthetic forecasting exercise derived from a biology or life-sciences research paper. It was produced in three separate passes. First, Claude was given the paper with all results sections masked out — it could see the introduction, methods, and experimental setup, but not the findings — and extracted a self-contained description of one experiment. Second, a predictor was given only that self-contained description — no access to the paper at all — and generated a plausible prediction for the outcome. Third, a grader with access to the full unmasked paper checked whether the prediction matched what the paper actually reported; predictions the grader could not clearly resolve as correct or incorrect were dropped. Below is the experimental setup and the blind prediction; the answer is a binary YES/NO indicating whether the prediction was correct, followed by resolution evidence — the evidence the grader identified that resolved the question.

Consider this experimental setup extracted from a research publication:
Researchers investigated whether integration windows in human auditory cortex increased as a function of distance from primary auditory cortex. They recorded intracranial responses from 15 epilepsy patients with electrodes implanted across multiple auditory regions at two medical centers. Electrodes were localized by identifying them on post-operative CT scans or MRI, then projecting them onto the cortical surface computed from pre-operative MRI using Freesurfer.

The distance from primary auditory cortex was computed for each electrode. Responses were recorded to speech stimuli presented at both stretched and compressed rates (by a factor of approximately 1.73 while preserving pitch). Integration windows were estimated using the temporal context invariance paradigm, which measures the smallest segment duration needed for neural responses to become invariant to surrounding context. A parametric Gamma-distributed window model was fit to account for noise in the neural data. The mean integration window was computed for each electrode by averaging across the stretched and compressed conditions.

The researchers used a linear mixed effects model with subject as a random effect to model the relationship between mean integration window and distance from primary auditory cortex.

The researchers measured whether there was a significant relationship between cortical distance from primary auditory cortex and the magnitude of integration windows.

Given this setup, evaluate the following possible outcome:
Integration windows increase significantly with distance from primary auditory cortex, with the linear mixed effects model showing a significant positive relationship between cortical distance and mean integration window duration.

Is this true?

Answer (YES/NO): YES